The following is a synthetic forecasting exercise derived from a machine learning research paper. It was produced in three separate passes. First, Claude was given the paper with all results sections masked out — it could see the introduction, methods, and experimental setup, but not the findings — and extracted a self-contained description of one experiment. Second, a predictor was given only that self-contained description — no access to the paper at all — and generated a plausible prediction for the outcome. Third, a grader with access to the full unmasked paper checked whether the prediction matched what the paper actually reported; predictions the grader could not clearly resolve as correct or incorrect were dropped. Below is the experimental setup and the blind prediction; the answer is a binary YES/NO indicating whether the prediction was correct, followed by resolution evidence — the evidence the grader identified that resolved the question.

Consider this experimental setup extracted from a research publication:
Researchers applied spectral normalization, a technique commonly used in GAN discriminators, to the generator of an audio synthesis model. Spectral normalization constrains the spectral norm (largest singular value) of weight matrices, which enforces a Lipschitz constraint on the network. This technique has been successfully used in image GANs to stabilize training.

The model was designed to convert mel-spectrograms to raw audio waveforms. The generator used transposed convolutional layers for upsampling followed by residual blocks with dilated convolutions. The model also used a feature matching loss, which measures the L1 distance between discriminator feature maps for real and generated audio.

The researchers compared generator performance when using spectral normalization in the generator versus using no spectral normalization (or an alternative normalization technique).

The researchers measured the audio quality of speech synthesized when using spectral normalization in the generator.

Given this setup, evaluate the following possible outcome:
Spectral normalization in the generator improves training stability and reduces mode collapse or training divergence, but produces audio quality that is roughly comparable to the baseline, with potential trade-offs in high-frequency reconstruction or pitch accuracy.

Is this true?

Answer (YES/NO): NO